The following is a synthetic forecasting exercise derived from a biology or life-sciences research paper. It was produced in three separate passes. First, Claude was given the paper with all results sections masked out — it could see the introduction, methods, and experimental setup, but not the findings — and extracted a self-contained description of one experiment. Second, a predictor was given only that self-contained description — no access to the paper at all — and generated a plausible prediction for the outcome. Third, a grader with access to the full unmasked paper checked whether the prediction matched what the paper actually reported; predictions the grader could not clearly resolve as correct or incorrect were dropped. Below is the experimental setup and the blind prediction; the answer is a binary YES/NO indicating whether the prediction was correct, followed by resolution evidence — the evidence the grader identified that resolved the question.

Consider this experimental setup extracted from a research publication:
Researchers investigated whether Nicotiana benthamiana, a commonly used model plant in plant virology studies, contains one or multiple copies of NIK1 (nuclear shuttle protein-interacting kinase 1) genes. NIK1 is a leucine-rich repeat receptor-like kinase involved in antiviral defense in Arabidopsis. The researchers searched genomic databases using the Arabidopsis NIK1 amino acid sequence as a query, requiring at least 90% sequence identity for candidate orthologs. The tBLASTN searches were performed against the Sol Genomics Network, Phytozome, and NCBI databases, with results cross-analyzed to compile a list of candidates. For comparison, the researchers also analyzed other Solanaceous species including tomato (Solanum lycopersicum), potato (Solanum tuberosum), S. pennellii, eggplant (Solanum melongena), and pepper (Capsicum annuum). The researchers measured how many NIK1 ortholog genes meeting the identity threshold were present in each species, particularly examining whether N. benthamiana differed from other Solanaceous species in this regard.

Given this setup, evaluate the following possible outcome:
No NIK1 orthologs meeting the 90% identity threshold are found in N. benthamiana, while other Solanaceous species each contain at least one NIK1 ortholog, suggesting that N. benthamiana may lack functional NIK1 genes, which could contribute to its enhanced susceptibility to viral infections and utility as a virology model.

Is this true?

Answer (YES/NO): NO